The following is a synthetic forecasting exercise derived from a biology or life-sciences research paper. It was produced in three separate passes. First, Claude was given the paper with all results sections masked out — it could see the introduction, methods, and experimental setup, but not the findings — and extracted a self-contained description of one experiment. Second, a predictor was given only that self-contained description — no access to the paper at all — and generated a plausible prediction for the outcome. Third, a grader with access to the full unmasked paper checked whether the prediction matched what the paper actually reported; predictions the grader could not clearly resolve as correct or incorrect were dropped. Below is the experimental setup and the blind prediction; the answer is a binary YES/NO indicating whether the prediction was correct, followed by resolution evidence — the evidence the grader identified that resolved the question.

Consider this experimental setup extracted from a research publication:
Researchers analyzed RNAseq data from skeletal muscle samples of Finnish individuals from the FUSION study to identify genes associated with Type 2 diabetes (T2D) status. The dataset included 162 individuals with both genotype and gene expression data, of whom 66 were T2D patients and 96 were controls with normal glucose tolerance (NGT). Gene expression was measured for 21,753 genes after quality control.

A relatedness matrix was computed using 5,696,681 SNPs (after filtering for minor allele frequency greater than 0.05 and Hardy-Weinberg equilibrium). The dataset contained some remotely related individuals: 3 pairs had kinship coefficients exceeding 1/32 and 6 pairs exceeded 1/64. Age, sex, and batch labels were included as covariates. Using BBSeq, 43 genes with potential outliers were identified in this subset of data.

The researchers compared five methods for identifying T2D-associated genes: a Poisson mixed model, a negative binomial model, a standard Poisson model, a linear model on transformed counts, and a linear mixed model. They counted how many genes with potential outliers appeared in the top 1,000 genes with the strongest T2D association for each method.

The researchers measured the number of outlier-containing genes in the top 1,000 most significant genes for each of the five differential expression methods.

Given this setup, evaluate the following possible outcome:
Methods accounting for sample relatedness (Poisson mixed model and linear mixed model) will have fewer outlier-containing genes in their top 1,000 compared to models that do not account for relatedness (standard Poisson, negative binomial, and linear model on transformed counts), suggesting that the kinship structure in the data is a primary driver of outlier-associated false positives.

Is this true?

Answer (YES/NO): NO